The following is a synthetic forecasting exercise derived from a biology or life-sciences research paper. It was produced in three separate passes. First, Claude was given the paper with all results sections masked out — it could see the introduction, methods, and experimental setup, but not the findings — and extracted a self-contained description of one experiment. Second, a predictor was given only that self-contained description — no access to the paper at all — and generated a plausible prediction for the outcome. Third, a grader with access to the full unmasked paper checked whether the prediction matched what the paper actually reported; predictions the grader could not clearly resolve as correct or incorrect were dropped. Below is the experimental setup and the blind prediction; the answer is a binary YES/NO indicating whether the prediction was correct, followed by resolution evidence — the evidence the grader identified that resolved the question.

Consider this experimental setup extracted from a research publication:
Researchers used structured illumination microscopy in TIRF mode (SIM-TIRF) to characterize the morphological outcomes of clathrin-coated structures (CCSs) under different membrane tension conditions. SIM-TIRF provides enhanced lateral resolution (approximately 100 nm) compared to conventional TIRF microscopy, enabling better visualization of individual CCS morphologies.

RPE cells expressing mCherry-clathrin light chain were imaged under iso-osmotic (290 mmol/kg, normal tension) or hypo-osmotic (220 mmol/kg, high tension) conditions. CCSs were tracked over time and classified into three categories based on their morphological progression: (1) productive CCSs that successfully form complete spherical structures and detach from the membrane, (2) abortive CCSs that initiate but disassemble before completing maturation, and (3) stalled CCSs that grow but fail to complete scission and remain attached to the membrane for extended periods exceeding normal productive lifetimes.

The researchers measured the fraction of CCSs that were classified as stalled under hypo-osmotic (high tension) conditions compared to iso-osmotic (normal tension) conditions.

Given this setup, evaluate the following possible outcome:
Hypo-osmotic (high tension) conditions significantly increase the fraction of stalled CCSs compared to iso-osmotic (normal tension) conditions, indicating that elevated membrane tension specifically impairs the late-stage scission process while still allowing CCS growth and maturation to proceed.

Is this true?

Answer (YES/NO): NO